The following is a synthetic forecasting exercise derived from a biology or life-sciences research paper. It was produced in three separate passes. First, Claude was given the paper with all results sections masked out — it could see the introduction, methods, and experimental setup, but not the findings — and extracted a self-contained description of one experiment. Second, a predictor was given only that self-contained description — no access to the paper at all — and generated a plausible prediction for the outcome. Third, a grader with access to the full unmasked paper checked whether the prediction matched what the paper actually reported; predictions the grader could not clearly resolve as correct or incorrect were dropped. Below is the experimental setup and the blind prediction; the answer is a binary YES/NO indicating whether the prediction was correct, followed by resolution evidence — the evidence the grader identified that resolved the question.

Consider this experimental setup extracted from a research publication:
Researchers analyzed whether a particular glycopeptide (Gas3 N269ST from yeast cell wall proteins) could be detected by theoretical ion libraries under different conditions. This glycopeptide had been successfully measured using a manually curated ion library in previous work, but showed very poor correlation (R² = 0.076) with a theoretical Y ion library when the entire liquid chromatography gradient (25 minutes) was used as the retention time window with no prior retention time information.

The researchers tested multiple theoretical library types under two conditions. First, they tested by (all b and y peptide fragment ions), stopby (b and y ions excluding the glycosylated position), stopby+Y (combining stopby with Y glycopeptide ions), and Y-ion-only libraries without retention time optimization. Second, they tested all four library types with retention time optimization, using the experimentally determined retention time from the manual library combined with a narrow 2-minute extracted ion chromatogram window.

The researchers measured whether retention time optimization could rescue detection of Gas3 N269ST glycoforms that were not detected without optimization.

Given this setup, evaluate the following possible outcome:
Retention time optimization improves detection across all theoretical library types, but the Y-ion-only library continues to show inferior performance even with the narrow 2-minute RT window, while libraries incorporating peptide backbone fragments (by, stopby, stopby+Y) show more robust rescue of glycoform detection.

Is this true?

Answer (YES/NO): NO